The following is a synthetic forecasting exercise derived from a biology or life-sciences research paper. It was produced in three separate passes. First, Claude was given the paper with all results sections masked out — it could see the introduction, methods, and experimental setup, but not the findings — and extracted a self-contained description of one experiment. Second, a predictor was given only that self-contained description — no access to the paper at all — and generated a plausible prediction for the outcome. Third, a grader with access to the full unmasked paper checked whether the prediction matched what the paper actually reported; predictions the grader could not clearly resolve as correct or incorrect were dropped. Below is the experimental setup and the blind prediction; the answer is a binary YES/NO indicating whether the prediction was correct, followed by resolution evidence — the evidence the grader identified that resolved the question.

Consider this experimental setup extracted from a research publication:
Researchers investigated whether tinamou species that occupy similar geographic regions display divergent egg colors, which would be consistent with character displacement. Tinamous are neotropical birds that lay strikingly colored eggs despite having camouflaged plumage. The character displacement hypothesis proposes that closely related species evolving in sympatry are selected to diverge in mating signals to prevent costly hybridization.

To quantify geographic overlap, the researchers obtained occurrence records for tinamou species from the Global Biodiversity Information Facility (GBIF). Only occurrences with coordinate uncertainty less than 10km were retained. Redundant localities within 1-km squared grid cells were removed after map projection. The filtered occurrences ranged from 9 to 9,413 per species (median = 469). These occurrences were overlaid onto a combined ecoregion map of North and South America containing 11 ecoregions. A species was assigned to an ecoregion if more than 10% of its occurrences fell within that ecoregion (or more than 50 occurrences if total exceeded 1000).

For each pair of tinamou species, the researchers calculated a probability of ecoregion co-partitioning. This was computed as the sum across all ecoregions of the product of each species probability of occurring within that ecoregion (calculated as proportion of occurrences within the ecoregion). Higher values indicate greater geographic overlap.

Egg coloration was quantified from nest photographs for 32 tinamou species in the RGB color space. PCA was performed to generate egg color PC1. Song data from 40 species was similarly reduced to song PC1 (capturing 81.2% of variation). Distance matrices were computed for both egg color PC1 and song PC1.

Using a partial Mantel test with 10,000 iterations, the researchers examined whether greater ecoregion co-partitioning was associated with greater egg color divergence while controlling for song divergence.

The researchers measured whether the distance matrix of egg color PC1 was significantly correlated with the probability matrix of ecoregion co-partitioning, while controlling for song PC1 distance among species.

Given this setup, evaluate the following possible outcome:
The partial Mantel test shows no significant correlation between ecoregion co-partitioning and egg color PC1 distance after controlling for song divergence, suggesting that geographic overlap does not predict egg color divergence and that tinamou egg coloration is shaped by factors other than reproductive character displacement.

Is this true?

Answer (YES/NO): NO